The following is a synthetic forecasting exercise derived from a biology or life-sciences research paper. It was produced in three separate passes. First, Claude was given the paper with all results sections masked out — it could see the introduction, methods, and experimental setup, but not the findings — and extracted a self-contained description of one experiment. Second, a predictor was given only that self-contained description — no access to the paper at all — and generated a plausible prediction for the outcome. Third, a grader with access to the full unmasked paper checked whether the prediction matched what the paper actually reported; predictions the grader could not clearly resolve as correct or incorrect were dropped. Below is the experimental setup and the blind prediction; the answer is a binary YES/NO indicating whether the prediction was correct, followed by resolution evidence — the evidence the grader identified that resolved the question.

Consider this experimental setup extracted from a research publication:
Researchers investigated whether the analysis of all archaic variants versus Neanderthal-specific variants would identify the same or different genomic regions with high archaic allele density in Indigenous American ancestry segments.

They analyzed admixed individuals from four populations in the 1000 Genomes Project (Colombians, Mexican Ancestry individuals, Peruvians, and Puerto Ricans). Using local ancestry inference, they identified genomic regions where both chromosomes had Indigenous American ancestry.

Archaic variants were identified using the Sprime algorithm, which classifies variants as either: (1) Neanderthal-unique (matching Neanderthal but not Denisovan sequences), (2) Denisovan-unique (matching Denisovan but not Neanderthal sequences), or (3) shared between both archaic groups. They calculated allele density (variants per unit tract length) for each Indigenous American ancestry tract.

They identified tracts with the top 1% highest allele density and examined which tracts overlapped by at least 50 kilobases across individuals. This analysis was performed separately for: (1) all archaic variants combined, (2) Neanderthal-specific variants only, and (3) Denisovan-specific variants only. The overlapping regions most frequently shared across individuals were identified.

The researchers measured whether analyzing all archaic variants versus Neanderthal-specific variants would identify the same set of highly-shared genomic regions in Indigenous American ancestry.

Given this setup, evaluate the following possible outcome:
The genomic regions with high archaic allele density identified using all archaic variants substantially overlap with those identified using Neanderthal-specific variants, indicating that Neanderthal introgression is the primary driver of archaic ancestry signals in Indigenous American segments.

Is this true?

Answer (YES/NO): YES